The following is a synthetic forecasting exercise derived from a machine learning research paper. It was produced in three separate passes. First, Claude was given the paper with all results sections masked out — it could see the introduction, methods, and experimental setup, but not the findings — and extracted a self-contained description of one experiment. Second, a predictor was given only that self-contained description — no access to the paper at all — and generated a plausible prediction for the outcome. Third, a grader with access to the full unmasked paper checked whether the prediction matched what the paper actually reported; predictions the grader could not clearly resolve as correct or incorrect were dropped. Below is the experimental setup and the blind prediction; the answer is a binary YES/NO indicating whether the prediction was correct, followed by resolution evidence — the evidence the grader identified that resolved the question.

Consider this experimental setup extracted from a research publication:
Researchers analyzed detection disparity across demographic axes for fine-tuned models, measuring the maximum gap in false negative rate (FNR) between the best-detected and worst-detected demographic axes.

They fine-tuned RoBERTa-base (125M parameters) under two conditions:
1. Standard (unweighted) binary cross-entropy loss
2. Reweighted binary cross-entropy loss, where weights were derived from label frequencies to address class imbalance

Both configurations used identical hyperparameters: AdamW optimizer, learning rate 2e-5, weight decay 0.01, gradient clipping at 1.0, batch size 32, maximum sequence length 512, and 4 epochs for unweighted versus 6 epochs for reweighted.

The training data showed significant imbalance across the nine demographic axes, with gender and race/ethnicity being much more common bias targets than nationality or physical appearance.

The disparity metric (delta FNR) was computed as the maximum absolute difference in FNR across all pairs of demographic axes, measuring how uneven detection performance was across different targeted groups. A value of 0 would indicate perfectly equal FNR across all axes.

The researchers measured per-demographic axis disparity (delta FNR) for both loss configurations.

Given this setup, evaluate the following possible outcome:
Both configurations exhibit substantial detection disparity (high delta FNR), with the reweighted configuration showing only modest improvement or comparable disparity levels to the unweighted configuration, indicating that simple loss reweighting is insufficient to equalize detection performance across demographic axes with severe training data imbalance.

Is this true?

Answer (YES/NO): NO